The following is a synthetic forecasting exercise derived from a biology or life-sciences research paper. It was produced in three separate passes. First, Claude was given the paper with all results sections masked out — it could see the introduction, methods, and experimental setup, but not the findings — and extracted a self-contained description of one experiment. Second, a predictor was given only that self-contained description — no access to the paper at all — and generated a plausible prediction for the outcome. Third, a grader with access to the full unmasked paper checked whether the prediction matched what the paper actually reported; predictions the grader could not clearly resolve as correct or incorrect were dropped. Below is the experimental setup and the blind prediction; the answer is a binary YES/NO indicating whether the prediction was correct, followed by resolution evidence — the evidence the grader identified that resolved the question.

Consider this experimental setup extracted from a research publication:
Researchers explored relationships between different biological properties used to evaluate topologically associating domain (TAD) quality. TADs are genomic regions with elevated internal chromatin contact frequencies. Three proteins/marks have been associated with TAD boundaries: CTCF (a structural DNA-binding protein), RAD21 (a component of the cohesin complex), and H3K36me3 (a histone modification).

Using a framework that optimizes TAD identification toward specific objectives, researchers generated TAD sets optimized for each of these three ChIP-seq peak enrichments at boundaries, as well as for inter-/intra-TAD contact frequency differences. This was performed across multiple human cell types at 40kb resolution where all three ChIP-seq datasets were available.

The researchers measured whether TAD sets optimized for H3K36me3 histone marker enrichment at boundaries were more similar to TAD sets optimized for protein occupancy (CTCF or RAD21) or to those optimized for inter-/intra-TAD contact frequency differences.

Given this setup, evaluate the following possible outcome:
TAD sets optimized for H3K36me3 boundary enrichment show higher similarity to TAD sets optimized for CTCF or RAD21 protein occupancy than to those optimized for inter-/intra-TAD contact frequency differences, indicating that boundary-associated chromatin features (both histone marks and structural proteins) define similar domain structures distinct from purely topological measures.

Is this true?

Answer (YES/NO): YES